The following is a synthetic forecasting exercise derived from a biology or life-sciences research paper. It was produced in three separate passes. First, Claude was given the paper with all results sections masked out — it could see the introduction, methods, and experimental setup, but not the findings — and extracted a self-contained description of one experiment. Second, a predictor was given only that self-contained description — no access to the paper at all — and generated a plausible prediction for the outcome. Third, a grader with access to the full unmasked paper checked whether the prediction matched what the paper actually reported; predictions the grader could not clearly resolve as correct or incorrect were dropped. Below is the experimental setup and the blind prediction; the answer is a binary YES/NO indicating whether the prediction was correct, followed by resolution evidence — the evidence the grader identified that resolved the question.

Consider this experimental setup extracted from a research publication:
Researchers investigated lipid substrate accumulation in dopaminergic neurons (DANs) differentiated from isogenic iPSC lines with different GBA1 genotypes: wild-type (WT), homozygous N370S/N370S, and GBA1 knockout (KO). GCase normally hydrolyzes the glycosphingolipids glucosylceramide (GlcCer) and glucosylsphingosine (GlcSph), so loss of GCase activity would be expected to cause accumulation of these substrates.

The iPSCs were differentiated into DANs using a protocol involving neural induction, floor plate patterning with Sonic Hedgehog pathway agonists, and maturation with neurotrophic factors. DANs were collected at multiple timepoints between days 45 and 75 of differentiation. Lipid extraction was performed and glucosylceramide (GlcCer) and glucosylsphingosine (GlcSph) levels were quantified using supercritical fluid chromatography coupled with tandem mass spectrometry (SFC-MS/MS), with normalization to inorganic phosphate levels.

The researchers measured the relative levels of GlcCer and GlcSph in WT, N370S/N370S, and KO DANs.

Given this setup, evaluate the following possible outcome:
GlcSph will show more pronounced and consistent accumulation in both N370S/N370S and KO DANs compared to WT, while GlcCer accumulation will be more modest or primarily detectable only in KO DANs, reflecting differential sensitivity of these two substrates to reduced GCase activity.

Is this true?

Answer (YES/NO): YES